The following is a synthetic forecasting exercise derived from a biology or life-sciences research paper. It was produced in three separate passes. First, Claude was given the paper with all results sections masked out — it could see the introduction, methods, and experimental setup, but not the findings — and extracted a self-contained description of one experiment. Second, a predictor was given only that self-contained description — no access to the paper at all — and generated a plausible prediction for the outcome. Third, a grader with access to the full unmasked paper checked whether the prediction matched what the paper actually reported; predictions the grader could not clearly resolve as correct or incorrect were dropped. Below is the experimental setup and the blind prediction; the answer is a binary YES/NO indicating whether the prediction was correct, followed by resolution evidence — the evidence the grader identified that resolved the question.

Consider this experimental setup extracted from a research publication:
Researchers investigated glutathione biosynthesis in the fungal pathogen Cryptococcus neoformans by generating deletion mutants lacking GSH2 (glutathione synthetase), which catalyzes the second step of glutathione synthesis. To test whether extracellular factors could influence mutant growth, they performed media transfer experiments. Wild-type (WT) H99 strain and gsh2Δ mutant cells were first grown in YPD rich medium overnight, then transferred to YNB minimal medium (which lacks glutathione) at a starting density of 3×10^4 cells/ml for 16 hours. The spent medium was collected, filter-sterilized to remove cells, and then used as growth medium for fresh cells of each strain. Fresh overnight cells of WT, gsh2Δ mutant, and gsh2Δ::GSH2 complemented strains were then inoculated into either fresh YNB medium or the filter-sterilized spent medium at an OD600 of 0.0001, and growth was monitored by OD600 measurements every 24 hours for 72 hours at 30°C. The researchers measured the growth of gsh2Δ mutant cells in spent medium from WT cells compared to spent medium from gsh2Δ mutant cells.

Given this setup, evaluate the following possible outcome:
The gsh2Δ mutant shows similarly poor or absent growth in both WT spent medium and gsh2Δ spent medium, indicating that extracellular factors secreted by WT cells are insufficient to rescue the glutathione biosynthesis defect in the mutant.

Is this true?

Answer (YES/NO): NO